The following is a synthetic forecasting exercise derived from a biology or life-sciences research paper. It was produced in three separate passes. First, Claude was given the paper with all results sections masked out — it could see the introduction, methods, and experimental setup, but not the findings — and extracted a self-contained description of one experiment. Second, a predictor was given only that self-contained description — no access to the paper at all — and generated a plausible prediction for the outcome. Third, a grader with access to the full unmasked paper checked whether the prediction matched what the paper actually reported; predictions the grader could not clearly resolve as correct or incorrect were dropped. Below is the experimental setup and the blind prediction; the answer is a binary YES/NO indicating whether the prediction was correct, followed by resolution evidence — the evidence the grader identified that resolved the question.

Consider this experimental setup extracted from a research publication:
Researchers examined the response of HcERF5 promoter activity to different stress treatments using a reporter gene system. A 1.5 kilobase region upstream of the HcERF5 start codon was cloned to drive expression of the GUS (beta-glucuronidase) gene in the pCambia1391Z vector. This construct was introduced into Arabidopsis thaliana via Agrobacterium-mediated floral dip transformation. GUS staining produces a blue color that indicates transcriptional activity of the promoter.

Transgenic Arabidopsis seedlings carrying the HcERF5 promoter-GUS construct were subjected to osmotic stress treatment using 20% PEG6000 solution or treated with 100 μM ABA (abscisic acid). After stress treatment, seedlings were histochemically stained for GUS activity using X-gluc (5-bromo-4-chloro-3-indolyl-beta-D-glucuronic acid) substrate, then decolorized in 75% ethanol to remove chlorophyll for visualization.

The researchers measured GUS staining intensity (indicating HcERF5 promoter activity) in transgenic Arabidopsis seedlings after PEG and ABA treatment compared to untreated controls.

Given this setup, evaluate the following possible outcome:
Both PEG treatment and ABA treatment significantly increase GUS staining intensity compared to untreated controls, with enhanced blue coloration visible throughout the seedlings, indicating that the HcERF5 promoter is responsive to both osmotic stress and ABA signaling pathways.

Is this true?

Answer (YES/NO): YES